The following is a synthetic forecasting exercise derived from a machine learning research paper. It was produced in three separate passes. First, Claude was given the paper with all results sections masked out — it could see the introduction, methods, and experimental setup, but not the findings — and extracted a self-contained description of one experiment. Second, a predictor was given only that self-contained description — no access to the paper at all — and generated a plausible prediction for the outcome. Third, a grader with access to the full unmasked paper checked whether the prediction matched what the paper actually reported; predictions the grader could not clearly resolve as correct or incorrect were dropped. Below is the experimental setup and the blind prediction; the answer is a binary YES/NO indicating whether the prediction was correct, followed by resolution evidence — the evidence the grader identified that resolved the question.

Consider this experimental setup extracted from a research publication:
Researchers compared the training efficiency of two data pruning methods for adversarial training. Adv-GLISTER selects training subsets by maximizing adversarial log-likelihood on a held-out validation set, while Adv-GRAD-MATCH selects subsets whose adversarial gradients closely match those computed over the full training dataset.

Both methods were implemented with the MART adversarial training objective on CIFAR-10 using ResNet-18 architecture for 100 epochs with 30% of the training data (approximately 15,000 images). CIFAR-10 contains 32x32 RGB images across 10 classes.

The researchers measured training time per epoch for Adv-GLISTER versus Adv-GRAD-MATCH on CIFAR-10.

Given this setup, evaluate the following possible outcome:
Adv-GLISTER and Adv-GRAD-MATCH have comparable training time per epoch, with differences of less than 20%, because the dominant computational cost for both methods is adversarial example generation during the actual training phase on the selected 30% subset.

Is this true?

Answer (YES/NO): YES